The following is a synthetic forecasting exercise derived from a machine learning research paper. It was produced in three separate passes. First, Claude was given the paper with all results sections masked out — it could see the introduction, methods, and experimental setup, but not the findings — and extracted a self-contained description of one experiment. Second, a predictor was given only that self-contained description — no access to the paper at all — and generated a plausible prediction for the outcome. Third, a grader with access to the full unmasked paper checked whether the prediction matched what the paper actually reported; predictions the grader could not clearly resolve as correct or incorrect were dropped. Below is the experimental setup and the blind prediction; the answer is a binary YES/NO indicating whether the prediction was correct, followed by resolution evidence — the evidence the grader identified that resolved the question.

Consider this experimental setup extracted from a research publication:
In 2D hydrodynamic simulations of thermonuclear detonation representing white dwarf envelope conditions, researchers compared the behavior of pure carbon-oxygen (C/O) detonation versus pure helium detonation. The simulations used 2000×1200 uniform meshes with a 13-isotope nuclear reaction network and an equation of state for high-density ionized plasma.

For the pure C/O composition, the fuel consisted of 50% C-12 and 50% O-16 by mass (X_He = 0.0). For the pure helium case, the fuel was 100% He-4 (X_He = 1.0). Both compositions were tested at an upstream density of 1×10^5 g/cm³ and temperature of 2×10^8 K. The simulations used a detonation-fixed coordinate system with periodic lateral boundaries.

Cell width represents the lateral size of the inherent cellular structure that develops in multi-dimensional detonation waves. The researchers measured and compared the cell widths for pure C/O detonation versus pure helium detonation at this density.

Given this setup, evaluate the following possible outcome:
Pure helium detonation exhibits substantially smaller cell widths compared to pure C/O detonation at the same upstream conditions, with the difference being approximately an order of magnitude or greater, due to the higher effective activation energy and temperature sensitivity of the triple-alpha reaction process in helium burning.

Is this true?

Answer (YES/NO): NO